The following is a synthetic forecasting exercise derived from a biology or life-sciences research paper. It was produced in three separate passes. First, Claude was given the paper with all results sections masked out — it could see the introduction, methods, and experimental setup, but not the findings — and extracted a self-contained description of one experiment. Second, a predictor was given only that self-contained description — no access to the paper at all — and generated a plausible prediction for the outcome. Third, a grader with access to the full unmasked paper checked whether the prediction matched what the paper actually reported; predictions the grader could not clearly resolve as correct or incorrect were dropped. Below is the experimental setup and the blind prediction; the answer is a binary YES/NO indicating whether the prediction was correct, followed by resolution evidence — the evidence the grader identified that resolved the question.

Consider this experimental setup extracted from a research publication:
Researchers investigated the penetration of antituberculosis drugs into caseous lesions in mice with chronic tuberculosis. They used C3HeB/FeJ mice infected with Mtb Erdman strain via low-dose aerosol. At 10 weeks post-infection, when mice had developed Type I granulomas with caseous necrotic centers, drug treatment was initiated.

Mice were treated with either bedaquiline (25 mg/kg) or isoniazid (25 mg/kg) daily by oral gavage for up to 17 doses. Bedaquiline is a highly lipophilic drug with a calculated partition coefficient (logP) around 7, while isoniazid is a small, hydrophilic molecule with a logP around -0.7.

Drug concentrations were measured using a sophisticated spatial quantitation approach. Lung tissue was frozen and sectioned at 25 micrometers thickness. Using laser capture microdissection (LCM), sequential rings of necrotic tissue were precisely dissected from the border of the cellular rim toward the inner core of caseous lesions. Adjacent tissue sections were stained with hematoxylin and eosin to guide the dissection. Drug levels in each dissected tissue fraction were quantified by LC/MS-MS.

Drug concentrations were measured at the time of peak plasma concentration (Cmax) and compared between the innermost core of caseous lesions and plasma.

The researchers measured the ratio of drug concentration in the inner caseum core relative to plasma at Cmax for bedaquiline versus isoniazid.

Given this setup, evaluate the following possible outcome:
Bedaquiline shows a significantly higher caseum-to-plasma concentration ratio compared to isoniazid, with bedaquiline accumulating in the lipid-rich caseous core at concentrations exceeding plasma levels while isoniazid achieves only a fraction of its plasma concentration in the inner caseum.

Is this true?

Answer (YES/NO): NO